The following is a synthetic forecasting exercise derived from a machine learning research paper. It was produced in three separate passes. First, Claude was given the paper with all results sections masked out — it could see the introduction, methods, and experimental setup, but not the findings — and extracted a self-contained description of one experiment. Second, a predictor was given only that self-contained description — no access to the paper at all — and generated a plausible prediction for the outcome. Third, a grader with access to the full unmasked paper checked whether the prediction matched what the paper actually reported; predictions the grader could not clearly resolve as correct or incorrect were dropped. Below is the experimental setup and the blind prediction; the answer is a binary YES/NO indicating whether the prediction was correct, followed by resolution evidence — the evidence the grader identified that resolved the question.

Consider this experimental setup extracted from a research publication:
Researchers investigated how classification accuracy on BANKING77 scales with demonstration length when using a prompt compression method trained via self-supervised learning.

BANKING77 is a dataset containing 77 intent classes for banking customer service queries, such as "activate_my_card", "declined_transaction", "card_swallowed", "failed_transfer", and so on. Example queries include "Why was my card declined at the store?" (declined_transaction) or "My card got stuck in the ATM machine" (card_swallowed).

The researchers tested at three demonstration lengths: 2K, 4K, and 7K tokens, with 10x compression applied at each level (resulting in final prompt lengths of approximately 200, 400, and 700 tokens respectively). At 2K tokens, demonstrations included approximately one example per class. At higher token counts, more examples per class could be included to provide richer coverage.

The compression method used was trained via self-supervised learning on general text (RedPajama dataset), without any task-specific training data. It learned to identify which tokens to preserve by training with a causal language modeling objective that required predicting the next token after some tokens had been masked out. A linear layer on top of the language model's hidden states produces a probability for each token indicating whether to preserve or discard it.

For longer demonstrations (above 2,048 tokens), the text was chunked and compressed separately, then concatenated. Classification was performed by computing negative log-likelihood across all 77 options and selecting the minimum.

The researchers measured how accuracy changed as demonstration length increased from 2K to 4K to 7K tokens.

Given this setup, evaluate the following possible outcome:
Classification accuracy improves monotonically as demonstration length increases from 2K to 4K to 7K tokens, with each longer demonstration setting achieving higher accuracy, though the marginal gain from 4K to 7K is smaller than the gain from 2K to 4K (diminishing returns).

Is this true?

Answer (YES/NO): YES